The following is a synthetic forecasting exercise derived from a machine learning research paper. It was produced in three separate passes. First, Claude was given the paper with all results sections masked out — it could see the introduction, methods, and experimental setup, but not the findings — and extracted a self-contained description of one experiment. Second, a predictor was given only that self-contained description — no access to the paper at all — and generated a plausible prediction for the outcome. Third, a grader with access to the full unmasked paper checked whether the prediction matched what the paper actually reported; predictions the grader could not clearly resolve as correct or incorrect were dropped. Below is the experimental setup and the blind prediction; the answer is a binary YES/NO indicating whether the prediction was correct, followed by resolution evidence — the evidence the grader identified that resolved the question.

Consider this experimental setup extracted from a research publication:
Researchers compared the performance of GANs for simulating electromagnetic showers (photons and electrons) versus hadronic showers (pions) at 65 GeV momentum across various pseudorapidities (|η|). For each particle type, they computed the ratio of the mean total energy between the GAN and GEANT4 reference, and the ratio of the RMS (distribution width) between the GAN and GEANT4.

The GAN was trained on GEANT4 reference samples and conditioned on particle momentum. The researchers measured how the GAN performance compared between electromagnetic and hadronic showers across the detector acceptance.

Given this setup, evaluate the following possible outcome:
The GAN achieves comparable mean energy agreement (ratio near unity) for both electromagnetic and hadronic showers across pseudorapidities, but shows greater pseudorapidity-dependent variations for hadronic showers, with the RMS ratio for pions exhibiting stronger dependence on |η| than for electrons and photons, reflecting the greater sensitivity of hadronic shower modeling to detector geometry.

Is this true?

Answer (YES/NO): NO